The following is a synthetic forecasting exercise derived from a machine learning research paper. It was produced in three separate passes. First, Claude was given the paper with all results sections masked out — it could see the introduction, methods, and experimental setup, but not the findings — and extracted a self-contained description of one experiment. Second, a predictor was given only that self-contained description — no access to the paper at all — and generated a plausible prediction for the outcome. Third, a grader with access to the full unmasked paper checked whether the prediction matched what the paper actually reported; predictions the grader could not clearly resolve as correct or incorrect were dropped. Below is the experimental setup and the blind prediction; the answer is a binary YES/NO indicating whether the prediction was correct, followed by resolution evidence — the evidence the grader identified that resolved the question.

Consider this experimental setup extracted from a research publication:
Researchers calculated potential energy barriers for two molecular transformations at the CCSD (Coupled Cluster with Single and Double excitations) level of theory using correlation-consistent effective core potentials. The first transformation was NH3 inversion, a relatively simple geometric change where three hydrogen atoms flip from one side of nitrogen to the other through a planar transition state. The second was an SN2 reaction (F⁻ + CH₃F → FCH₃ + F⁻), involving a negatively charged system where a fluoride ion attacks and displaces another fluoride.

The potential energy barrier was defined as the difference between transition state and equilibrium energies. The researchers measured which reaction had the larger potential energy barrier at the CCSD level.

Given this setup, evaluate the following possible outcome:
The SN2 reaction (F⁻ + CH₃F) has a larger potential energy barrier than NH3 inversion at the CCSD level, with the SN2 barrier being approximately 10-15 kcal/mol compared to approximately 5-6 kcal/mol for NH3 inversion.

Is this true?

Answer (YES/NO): NO